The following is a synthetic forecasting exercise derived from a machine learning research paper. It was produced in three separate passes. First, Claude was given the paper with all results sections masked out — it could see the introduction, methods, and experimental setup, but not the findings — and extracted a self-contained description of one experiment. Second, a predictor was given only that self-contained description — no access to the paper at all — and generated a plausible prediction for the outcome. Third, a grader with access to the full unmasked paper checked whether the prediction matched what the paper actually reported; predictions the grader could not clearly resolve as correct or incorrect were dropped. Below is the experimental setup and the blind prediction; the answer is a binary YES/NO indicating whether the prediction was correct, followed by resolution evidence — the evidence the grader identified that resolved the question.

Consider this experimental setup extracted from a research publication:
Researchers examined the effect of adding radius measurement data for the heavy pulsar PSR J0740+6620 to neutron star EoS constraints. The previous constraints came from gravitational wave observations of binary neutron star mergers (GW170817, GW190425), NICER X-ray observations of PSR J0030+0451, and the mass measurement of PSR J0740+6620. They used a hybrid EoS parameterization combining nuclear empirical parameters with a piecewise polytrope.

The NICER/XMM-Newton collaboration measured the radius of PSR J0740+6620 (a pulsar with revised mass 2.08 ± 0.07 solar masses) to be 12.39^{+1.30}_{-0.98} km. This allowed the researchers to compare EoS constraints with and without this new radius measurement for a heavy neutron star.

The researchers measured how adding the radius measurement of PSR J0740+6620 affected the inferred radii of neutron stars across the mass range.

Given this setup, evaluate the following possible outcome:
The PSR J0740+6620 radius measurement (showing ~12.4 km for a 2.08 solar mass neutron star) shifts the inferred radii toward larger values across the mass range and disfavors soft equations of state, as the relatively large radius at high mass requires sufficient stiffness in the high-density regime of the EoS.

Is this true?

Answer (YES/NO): NO